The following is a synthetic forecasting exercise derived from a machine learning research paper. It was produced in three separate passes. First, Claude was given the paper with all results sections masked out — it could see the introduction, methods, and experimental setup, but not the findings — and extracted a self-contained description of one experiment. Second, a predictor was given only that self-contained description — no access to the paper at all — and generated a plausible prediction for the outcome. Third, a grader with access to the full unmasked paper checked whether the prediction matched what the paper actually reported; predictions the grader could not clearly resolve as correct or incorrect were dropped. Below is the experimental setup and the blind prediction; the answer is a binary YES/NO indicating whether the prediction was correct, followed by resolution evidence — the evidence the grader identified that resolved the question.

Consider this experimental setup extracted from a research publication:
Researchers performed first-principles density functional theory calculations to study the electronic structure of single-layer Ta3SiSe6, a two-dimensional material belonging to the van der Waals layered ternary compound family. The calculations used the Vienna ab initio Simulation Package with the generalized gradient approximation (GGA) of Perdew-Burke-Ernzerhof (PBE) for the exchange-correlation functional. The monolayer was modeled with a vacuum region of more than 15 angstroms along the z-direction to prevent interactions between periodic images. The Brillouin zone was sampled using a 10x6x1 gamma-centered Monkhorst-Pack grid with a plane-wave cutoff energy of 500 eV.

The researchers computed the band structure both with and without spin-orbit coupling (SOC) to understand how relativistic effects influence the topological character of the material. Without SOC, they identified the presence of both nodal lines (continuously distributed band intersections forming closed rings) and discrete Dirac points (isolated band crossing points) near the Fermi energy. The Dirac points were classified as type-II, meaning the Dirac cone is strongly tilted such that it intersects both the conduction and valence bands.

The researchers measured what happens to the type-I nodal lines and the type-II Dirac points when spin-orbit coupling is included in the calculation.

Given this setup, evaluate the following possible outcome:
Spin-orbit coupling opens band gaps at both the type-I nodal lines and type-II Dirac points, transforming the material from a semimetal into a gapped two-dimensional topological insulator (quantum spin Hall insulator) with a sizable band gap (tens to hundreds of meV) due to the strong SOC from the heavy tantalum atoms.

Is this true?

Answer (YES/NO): NO